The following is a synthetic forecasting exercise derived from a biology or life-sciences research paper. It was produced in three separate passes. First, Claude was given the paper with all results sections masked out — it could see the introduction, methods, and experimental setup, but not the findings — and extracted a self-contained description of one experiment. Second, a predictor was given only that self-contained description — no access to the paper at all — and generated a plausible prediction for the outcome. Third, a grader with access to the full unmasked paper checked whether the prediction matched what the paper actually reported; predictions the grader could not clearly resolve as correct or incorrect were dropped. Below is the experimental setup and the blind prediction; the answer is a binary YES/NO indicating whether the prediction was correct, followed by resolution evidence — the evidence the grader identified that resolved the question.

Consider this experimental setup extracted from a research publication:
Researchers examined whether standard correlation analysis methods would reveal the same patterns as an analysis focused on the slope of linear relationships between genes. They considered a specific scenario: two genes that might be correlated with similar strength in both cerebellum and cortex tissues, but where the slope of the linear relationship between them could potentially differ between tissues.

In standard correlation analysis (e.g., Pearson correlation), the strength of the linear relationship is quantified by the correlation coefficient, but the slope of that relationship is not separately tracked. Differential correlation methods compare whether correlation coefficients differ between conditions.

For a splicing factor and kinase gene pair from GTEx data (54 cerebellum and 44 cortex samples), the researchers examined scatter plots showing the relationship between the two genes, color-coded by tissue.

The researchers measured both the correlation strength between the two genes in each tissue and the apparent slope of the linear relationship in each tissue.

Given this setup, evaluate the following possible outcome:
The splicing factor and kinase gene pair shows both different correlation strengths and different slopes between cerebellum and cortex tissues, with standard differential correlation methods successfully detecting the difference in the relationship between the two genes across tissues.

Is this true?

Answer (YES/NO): NO